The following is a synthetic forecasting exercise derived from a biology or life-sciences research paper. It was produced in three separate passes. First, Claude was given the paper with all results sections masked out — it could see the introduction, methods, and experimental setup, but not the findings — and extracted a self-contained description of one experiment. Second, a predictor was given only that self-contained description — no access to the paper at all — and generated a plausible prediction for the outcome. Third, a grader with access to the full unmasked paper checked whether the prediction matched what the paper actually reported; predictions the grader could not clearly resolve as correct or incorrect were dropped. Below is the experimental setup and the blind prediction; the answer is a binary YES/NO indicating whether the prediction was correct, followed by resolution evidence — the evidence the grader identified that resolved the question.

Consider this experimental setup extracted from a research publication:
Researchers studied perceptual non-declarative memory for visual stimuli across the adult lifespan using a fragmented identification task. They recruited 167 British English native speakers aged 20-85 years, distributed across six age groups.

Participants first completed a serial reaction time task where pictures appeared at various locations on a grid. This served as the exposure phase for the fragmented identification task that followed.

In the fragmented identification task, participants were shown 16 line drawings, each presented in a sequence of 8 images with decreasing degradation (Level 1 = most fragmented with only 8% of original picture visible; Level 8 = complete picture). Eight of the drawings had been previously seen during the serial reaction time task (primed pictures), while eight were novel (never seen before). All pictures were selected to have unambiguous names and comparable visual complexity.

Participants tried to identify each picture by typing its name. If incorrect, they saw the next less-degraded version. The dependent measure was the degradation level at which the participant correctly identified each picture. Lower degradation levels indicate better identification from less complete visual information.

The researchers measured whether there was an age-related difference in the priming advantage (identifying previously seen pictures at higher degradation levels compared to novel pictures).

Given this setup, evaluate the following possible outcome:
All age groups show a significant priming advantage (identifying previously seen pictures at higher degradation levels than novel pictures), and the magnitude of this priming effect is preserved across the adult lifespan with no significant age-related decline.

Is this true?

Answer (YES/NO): YES